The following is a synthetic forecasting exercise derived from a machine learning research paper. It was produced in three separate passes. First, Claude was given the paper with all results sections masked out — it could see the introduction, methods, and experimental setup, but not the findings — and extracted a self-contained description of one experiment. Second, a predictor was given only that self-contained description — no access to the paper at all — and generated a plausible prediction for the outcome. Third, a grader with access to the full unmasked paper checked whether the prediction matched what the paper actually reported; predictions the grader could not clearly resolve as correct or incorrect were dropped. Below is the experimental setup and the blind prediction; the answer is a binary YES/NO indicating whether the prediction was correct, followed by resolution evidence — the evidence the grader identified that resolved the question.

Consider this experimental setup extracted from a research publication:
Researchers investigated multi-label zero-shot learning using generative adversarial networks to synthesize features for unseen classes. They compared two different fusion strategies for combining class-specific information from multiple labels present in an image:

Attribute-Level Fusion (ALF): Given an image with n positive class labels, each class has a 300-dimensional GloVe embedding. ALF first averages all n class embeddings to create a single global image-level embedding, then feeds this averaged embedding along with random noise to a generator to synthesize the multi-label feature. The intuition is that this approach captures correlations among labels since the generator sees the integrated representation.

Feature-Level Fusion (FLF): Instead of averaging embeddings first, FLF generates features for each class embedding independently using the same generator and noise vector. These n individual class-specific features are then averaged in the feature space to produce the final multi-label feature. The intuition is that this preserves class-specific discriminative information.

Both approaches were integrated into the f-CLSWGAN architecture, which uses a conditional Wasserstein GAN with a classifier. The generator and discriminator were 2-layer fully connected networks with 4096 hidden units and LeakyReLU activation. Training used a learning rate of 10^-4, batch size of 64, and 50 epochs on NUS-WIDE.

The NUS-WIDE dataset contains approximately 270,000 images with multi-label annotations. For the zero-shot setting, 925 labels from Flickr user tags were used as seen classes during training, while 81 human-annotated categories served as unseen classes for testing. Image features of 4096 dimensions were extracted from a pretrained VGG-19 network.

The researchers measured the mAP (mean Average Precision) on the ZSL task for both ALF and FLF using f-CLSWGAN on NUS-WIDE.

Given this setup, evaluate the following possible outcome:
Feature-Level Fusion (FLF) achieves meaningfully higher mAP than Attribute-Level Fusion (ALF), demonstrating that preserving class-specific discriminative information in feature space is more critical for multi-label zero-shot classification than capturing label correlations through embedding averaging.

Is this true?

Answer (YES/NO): NO